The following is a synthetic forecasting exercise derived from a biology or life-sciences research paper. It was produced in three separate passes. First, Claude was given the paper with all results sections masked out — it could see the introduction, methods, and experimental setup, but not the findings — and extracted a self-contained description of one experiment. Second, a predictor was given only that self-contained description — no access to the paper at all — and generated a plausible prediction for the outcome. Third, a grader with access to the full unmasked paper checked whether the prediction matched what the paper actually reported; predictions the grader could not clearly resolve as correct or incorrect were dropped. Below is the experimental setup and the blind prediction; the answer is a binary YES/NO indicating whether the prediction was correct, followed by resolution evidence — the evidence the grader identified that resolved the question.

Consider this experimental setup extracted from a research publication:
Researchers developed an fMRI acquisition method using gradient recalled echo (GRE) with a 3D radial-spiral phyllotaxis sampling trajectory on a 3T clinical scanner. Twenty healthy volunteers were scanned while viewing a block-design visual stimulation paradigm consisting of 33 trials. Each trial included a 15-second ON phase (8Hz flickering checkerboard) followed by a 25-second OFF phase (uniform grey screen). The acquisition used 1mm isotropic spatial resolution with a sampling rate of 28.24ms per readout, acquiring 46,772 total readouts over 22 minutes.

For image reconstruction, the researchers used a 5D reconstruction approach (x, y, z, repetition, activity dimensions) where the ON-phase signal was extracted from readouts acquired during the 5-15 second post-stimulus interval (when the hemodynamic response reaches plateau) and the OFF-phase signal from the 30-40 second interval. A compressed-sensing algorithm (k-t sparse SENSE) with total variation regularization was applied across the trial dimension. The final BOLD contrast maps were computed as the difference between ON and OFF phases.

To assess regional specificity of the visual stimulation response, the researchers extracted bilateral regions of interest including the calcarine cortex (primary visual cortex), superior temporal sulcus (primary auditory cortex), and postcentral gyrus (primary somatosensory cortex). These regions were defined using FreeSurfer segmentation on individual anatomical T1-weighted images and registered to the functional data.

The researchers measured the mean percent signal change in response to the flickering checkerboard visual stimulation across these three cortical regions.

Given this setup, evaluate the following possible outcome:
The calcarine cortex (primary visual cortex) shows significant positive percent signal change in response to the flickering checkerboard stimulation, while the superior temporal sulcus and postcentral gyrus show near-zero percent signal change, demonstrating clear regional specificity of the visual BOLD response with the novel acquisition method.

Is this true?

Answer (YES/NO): YES